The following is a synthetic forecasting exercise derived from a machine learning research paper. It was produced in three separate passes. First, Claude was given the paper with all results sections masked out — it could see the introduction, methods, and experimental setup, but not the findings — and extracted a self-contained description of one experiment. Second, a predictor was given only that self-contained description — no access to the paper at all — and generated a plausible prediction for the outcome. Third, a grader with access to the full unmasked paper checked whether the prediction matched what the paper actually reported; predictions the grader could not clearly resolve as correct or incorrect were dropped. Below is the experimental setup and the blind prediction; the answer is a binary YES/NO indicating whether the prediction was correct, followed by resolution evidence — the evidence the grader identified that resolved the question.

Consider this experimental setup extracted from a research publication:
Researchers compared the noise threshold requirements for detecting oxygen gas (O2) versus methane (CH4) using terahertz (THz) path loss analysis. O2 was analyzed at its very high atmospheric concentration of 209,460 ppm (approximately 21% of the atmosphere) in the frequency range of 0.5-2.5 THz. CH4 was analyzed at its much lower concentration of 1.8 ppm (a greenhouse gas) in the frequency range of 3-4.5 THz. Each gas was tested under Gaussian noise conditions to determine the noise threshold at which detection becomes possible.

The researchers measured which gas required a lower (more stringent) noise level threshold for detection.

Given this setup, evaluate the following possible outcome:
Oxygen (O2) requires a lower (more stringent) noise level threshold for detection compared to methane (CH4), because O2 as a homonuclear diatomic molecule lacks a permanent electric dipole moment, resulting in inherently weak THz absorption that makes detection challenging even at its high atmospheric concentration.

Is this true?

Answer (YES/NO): NO